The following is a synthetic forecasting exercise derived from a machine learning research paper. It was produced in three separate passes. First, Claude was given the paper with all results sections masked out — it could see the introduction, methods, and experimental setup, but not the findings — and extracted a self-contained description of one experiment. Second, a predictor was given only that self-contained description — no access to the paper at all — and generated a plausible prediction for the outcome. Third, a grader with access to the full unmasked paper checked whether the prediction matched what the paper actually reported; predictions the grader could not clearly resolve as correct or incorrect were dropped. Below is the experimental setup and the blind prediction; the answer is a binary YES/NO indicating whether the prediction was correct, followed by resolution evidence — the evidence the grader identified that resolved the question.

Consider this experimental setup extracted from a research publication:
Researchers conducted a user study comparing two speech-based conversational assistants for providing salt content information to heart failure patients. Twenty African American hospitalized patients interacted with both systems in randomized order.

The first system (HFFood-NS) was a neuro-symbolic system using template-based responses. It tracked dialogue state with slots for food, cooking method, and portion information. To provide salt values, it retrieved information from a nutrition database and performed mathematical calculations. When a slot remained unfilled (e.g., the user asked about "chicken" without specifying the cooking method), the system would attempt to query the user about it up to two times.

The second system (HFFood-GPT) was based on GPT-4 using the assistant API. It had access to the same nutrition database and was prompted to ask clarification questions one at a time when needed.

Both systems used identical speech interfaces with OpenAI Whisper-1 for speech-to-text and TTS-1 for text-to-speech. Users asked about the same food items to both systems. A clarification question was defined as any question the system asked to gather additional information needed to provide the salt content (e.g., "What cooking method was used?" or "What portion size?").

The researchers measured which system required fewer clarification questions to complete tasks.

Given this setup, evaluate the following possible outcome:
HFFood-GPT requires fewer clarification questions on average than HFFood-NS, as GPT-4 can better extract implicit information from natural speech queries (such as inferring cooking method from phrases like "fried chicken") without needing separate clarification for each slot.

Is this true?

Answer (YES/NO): YES